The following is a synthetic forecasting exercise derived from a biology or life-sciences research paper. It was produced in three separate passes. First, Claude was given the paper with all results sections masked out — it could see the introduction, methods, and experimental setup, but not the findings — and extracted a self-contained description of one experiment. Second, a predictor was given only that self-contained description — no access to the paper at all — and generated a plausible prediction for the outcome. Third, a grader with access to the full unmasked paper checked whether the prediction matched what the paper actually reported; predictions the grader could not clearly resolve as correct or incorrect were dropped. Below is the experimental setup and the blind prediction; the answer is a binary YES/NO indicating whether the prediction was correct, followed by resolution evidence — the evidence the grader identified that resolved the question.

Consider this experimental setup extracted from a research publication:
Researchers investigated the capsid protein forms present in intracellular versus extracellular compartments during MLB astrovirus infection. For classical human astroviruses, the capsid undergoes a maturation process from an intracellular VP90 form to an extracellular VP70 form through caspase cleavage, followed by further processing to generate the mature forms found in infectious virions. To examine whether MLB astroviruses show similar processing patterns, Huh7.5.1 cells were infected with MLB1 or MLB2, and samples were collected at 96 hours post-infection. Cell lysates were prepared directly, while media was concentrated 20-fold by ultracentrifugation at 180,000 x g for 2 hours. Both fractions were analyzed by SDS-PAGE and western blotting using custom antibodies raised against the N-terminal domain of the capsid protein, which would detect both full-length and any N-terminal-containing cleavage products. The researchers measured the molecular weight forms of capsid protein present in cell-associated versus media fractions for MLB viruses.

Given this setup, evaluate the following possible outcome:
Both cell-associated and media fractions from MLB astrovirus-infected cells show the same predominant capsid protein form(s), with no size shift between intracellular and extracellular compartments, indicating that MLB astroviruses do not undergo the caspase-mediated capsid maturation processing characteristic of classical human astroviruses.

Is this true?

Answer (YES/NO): NO